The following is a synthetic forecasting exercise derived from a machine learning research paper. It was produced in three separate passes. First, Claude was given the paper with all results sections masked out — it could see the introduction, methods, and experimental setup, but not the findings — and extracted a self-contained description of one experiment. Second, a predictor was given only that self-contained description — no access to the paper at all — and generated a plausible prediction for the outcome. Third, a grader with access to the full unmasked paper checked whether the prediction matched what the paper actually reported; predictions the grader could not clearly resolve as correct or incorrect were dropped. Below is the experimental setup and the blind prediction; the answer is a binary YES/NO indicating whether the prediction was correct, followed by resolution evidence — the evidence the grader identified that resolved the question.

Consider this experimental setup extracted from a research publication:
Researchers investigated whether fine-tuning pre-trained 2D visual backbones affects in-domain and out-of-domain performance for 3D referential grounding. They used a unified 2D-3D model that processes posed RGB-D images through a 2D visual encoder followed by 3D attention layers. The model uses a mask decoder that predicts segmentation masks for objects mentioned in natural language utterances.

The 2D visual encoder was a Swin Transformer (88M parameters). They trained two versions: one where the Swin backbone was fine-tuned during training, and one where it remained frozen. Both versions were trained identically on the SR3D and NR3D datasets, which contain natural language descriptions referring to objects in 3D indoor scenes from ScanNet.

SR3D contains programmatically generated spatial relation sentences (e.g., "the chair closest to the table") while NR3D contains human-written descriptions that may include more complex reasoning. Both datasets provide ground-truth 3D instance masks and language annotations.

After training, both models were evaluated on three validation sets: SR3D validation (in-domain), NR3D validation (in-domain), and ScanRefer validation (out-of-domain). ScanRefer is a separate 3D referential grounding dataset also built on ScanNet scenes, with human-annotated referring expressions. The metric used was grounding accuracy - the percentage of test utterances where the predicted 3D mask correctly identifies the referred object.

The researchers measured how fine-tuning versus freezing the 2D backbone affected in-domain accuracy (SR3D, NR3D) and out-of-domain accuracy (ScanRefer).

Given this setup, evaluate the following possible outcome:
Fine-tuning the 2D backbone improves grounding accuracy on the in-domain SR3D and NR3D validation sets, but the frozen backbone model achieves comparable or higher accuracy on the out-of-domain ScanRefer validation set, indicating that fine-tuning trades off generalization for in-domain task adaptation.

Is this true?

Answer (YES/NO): NO